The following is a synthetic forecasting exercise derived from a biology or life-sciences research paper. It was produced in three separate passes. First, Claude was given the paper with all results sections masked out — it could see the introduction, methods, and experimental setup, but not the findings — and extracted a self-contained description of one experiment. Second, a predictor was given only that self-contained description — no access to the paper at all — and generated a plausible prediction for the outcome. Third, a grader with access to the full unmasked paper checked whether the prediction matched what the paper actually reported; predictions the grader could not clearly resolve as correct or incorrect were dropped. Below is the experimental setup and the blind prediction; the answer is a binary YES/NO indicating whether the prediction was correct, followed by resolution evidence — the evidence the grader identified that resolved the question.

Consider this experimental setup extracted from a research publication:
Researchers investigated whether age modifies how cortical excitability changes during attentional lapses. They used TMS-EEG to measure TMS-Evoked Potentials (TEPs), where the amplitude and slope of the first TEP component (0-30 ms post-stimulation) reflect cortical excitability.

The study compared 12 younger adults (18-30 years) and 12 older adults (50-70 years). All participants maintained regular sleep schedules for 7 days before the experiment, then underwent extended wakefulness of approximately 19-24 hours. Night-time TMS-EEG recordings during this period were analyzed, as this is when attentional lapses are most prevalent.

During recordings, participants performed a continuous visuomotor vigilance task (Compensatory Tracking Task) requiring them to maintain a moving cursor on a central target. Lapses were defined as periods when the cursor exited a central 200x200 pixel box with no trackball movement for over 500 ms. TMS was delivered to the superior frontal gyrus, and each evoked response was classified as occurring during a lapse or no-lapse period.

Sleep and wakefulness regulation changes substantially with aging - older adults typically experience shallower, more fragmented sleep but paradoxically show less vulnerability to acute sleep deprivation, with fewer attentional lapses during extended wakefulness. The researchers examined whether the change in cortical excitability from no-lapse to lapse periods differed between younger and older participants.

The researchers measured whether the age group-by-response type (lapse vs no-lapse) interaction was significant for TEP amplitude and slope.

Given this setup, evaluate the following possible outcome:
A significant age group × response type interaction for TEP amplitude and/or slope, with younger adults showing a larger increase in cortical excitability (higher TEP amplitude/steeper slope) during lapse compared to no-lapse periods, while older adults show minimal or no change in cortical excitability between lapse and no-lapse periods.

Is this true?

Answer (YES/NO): NO